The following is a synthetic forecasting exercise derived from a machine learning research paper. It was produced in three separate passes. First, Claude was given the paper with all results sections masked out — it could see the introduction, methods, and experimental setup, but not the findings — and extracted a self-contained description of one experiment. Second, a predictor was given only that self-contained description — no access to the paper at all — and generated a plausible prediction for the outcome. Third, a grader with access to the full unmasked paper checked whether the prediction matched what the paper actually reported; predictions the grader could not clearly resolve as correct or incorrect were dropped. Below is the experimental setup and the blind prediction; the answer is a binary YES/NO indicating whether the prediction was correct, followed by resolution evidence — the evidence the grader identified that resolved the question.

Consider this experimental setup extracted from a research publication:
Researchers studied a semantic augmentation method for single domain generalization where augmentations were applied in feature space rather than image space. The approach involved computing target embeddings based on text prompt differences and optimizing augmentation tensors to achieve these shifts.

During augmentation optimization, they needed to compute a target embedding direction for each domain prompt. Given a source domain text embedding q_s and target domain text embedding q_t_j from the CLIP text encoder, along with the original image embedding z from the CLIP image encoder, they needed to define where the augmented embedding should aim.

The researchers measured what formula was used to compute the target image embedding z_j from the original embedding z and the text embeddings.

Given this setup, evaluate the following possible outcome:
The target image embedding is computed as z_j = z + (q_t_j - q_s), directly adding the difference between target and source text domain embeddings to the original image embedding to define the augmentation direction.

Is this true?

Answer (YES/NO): NO